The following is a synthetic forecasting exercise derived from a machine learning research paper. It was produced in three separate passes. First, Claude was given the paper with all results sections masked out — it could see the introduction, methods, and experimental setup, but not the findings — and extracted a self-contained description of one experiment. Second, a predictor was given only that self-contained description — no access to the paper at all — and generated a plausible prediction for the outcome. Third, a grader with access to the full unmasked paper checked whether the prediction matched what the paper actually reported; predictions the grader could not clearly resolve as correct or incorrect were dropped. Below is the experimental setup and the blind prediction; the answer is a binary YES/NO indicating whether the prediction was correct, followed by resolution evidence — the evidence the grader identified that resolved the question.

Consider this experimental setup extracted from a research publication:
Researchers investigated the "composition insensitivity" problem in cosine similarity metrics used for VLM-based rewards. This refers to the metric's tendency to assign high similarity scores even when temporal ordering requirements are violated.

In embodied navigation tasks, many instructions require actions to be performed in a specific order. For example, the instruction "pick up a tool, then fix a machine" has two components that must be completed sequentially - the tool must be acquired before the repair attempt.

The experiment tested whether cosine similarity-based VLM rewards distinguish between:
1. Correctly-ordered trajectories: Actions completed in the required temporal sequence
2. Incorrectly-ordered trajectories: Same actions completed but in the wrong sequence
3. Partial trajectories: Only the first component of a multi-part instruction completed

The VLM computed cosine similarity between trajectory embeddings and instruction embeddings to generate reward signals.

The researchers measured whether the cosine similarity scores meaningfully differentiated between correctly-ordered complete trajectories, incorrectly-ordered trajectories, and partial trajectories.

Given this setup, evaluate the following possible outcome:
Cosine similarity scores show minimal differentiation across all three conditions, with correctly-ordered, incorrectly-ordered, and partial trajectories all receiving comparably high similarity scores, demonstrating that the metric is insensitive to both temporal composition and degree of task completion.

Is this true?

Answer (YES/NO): YES